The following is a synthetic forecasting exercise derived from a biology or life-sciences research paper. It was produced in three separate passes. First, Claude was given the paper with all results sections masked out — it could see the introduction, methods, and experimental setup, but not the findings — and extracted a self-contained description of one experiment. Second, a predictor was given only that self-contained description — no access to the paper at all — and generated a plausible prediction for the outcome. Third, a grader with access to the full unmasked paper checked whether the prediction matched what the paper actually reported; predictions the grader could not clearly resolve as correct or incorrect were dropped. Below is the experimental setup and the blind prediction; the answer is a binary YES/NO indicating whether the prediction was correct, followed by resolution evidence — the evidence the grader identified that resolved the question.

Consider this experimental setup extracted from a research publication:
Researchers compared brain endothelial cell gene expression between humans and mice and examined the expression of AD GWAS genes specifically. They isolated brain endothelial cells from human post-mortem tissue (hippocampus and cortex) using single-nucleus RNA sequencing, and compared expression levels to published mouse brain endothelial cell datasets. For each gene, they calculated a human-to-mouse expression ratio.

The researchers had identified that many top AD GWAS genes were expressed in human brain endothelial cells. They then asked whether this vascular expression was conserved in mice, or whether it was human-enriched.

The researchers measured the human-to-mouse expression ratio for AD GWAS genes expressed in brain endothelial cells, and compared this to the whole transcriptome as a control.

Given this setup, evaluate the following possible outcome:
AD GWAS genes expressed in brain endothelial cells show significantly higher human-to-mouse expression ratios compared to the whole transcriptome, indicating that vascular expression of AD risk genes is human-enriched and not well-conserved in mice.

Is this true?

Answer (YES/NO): YES